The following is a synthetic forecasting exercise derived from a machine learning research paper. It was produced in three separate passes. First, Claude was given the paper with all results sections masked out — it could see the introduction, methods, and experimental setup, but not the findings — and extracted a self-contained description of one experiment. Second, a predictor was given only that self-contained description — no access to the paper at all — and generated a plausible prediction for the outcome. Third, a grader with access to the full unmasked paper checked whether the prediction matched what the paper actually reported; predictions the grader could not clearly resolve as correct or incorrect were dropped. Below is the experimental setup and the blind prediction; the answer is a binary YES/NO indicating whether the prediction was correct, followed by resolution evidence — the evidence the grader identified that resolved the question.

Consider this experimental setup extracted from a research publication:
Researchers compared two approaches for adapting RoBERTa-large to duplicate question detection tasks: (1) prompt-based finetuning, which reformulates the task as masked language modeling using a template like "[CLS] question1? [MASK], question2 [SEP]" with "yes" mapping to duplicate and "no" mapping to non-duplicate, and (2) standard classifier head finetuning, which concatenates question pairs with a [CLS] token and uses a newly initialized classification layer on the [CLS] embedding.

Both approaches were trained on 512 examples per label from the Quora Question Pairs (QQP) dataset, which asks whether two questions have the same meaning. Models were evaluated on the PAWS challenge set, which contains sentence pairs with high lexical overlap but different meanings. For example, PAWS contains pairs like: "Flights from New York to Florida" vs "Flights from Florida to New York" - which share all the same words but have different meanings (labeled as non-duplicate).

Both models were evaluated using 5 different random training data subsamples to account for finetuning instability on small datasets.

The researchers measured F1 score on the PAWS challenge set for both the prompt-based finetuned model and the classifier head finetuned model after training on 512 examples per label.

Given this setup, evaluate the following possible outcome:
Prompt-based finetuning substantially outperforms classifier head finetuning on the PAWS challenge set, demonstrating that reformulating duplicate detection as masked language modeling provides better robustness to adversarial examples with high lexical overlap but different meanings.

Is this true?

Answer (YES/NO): NO